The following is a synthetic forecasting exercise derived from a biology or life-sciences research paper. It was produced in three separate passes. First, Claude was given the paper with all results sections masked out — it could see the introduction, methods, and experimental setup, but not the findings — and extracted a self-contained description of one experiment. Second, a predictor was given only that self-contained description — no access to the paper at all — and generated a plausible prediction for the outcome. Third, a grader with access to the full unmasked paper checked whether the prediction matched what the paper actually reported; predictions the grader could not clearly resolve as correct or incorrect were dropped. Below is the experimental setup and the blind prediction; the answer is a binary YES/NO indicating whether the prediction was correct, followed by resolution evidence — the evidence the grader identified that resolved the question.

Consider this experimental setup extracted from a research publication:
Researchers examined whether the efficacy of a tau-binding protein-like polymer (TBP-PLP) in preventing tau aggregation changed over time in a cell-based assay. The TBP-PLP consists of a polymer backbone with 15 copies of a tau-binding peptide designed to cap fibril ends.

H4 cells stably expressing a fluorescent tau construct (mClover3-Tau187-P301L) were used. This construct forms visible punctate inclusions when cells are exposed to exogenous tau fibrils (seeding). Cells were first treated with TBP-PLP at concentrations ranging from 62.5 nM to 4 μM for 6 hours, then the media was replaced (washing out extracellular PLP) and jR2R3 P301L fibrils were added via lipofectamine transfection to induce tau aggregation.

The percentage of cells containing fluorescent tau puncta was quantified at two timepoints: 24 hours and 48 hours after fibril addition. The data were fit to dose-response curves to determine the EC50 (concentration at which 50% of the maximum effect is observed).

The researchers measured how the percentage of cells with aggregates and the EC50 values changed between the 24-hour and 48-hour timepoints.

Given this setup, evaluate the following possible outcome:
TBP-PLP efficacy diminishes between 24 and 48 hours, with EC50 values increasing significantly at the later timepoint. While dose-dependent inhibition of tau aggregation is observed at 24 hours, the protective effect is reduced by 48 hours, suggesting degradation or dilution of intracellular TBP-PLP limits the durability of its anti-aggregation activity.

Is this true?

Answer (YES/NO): YES